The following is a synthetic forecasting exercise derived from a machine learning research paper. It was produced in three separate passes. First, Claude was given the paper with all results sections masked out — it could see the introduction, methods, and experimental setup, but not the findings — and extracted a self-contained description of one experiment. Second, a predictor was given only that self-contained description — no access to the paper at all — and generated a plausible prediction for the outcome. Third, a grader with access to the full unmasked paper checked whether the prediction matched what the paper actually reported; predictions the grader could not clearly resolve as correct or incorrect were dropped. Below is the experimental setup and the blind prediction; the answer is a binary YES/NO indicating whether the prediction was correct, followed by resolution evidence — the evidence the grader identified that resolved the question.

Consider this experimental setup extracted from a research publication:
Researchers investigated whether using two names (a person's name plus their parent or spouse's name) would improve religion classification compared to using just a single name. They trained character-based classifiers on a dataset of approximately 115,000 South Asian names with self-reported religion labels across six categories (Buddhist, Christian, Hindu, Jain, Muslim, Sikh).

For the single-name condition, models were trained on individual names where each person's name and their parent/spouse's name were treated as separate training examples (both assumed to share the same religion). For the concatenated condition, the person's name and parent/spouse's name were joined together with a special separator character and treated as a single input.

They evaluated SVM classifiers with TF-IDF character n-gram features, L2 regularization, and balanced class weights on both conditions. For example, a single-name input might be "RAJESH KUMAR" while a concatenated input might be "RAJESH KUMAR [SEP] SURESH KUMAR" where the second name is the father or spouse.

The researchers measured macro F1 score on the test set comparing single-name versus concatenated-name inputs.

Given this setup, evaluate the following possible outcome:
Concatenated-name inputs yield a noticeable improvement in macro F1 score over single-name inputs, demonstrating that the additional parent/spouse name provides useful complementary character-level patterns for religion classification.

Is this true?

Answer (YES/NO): YES